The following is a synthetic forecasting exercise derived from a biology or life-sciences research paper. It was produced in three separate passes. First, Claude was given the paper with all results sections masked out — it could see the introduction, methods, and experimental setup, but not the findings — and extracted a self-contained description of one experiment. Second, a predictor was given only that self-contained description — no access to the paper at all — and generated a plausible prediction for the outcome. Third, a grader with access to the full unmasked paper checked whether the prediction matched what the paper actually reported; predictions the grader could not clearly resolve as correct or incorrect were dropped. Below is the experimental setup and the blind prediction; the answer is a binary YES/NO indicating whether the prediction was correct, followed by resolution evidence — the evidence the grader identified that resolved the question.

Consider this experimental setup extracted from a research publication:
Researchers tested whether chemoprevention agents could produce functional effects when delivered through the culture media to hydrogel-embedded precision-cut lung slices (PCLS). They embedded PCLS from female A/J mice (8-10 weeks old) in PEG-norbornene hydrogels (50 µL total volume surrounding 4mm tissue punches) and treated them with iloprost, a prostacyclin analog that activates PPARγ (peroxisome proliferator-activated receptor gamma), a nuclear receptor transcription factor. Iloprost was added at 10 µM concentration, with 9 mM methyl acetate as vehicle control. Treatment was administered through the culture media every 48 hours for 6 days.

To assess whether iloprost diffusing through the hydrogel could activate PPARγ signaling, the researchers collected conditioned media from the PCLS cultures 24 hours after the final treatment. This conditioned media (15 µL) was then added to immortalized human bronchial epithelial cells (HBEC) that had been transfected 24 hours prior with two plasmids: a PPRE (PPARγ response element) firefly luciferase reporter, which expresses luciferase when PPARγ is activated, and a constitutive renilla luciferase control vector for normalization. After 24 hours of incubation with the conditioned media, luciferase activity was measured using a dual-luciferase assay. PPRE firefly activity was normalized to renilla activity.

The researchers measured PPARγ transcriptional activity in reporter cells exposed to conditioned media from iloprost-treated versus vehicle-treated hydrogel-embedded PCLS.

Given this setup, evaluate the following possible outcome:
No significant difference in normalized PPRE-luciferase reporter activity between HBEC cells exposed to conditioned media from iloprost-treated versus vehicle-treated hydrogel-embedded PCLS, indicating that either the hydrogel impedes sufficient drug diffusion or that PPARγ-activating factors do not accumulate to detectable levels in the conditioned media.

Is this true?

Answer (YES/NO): NO